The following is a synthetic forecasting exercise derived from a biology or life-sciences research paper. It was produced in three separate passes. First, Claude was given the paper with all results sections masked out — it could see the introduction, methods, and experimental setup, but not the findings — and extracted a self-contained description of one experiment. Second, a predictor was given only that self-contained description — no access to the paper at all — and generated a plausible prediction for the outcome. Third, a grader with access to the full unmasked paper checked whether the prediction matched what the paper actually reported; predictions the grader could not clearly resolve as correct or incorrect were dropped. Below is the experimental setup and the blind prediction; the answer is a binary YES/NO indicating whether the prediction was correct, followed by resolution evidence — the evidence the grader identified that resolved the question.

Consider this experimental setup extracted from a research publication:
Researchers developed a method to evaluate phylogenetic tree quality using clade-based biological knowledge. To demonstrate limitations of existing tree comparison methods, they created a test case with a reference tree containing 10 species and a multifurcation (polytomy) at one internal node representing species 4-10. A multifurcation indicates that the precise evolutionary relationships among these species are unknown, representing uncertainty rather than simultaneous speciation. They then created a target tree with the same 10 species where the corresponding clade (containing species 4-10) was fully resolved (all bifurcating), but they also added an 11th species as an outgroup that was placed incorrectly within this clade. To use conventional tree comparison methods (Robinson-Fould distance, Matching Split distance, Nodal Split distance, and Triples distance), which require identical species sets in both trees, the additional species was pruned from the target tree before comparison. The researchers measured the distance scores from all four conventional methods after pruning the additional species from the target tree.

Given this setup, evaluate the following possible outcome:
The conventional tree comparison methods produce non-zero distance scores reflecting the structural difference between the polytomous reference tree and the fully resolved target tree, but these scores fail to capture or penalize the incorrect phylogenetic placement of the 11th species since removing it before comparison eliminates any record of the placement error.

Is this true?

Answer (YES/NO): NO